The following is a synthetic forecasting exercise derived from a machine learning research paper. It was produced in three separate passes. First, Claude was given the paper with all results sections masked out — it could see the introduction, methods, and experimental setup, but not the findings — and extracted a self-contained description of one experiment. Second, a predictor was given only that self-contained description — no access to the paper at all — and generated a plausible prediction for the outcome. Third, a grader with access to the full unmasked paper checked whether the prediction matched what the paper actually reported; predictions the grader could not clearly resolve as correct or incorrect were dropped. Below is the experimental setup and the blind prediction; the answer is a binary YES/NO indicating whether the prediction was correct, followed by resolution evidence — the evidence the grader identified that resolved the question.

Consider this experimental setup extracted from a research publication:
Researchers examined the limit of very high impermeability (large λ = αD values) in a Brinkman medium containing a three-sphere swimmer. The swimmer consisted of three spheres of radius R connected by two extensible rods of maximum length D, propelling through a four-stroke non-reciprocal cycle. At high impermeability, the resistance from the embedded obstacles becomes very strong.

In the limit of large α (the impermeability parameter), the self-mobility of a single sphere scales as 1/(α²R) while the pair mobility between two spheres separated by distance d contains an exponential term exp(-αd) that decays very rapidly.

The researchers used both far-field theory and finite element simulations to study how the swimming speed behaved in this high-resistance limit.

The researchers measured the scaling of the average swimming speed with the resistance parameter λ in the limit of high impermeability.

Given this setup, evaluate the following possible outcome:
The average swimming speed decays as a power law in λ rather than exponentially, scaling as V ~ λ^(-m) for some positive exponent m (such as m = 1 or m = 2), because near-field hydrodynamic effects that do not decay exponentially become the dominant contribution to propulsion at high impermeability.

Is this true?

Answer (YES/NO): NO